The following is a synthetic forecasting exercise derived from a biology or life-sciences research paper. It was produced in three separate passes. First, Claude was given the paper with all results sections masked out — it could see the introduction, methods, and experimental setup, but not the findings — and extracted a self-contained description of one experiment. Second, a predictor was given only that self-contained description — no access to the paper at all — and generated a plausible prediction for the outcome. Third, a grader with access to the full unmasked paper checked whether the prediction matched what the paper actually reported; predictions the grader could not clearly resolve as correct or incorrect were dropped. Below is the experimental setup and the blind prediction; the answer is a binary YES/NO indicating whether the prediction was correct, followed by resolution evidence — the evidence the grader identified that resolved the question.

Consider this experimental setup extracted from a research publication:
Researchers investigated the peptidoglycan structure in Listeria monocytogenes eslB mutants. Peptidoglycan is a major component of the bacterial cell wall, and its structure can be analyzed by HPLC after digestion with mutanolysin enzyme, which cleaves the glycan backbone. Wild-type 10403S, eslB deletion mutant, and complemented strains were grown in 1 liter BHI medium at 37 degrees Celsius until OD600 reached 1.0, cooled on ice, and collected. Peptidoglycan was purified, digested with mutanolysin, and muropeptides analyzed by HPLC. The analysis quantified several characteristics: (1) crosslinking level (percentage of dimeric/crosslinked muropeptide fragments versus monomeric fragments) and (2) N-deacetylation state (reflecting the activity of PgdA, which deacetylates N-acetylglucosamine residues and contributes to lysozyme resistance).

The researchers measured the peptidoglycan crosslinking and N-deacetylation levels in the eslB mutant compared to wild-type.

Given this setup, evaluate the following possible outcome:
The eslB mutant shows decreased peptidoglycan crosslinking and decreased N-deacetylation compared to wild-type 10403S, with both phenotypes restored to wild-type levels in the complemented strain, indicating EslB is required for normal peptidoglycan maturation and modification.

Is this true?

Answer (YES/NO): NO